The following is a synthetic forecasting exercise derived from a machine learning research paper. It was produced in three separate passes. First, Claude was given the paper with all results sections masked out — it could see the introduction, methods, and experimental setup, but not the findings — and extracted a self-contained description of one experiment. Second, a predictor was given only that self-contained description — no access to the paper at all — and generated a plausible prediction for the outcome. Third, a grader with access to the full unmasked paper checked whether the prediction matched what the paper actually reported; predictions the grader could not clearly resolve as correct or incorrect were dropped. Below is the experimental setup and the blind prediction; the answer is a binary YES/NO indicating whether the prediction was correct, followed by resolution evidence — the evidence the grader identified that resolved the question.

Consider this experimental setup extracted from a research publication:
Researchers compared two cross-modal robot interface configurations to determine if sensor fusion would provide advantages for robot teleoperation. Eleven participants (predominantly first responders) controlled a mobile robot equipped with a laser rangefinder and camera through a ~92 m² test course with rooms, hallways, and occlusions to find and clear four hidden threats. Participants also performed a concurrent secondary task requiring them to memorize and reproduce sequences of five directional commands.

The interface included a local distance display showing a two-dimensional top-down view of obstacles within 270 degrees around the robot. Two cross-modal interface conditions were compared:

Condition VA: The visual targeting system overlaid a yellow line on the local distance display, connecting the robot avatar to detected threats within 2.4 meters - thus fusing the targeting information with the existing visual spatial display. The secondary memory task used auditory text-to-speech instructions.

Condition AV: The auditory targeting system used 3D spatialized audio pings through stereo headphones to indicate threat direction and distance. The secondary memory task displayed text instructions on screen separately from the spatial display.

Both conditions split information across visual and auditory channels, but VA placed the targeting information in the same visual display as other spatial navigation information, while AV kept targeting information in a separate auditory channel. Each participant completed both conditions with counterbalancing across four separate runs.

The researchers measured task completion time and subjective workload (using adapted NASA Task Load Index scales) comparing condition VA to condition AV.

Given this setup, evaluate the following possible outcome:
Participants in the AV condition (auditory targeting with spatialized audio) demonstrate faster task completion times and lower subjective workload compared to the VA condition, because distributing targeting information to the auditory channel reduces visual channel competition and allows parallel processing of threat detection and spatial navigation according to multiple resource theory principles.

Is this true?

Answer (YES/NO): NO